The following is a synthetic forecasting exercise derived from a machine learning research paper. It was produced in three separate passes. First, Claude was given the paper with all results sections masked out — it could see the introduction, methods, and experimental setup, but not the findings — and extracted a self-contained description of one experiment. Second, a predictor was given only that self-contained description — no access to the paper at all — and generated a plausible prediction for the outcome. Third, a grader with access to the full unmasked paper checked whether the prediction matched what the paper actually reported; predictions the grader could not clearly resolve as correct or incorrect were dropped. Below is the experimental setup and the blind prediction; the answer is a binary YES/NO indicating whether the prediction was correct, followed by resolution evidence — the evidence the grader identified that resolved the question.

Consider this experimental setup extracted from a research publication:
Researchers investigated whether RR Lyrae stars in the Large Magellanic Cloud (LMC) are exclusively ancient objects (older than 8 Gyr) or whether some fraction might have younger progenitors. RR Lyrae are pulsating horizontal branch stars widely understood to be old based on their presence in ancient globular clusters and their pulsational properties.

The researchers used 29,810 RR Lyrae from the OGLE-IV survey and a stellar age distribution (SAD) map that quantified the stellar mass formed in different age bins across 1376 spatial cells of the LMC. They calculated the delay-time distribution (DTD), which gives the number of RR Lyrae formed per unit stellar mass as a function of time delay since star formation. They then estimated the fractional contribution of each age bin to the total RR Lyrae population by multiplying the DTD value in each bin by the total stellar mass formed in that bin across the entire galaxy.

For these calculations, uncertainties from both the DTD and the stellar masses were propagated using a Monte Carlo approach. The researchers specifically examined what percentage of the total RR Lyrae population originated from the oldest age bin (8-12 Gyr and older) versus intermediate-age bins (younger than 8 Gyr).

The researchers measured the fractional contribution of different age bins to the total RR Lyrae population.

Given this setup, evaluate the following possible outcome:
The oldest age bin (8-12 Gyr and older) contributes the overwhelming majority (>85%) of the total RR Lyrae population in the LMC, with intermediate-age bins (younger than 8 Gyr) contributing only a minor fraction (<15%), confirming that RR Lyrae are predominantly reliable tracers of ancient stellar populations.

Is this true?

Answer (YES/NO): NO